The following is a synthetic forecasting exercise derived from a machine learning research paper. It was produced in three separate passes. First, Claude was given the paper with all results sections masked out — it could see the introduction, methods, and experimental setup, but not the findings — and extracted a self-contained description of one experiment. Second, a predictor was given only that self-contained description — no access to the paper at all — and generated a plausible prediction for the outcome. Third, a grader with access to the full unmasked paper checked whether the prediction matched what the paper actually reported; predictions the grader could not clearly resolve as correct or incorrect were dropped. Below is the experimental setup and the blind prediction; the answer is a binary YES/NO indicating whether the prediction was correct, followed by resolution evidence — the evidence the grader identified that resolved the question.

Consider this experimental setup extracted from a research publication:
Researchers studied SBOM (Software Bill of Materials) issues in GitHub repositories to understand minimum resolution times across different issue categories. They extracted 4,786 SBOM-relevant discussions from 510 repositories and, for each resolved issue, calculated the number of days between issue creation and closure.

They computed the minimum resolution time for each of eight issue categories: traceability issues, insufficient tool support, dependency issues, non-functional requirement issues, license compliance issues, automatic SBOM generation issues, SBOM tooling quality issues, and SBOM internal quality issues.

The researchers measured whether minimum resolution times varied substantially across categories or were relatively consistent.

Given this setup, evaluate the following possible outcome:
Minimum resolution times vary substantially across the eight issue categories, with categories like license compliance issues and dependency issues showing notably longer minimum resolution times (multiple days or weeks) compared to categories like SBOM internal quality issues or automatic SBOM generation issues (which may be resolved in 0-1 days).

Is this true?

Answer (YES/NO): NO